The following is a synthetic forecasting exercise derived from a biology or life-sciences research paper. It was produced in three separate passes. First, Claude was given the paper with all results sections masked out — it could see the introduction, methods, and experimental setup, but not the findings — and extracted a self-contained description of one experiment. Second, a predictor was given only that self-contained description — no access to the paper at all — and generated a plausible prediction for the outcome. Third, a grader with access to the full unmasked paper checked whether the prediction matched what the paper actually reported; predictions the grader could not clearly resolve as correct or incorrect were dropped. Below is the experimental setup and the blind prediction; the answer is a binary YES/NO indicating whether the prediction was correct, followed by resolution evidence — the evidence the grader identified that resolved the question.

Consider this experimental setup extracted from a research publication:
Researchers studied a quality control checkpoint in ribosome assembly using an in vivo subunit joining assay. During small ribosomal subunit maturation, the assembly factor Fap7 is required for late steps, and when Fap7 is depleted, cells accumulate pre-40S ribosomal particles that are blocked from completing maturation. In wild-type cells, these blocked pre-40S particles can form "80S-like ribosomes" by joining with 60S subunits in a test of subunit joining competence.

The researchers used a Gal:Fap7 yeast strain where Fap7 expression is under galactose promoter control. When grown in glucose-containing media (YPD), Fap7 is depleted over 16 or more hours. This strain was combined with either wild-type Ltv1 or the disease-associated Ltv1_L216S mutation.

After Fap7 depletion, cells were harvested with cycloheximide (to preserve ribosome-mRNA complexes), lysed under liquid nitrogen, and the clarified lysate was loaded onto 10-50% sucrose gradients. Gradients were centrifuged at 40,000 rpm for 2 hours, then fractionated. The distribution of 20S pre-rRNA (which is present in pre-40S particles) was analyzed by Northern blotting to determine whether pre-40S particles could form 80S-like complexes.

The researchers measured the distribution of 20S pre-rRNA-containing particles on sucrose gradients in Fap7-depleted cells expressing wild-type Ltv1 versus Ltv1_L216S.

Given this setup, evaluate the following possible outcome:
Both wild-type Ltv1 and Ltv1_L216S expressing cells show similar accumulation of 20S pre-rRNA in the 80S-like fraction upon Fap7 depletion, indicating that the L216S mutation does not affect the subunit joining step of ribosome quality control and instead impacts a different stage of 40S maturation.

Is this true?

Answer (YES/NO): NO